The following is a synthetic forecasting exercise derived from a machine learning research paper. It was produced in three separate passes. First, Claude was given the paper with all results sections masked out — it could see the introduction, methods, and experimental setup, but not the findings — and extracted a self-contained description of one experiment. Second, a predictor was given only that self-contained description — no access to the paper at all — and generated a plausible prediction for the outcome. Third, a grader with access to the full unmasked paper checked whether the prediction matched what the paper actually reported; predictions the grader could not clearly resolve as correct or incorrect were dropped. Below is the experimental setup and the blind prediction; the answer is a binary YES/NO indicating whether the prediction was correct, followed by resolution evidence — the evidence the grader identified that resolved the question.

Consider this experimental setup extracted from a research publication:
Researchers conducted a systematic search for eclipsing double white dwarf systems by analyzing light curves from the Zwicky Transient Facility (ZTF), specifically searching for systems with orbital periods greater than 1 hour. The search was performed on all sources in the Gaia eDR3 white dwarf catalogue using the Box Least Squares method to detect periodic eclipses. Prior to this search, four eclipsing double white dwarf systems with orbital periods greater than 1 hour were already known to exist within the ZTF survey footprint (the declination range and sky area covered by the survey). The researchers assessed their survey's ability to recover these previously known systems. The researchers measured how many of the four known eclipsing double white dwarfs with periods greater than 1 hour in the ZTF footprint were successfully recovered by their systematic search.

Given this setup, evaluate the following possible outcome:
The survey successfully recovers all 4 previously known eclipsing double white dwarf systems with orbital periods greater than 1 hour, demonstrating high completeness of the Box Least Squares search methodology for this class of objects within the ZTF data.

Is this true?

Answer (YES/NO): NO